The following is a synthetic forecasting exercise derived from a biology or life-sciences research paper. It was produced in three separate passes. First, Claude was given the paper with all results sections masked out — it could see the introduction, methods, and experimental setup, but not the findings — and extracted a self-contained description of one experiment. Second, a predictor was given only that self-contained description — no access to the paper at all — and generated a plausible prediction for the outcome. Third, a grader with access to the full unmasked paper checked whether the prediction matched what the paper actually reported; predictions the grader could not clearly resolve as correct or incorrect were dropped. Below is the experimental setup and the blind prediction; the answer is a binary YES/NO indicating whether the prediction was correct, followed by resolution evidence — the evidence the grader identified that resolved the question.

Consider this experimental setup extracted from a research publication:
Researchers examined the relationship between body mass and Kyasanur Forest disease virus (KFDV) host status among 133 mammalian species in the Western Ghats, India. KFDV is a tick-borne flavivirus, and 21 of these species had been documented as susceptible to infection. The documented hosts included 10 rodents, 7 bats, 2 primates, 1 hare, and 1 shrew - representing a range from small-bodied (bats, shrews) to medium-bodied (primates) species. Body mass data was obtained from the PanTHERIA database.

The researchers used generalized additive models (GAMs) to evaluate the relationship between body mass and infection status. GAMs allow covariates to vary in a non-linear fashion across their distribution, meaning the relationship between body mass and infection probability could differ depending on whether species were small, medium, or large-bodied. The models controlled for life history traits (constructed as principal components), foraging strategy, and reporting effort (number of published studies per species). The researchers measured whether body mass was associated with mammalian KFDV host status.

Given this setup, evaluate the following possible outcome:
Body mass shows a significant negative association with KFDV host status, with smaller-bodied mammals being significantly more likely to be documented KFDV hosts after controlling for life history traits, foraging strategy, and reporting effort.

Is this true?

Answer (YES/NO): NO